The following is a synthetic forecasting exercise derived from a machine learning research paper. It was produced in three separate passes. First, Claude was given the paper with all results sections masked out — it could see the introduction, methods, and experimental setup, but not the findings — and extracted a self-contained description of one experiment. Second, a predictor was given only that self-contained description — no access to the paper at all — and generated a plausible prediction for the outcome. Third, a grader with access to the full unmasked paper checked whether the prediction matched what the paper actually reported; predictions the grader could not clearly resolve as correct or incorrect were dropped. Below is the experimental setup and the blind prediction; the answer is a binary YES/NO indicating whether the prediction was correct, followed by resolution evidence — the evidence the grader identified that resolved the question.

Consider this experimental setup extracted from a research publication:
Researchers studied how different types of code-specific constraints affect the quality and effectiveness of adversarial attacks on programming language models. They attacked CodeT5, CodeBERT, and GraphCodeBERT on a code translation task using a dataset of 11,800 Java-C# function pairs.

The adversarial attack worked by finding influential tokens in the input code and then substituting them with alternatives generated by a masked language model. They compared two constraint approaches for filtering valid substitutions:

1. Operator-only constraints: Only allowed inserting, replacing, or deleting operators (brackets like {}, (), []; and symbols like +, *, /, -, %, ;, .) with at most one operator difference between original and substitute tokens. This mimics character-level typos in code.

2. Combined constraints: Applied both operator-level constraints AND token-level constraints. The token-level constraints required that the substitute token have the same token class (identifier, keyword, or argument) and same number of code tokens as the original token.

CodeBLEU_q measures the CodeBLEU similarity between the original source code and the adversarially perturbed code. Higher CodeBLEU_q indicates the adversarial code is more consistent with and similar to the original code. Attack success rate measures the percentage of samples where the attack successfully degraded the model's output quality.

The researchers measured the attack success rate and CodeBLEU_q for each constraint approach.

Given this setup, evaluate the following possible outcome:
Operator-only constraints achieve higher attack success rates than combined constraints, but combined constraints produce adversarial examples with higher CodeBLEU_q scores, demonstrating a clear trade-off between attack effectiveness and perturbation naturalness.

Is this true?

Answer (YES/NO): NO